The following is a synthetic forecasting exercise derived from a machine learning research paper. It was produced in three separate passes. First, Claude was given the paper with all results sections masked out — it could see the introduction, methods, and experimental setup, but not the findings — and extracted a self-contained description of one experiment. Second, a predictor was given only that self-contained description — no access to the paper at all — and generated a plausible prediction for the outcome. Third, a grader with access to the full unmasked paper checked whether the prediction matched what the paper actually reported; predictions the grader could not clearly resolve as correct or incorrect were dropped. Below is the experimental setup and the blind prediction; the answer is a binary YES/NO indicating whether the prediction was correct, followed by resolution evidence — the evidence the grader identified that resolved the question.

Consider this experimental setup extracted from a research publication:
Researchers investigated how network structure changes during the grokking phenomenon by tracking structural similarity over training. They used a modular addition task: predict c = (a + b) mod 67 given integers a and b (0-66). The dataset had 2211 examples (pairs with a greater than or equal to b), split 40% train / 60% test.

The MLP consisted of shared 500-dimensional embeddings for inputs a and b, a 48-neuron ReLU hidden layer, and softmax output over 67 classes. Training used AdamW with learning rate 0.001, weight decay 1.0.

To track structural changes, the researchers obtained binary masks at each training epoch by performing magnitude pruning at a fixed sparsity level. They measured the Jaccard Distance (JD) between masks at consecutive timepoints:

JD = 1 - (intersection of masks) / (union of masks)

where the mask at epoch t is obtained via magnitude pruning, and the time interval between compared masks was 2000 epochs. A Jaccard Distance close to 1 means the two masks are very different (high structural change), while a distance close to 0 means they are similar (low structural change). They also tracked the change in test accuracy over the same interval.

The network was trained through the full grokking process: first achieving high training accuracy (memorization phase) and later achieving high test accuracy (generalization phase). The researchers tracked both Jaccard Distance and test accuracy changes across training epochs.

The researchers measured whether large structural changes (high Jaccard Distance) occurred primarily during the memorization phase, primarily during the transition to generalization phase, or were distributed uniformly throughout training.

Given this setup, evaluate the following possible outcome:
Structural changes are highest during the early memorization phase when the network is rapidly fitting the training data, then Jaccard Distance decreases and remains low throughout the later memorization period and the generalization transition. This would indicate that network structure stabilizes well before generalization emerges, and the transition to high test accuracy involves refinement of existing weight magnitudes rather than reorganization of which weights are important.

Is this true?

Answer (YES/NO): NO